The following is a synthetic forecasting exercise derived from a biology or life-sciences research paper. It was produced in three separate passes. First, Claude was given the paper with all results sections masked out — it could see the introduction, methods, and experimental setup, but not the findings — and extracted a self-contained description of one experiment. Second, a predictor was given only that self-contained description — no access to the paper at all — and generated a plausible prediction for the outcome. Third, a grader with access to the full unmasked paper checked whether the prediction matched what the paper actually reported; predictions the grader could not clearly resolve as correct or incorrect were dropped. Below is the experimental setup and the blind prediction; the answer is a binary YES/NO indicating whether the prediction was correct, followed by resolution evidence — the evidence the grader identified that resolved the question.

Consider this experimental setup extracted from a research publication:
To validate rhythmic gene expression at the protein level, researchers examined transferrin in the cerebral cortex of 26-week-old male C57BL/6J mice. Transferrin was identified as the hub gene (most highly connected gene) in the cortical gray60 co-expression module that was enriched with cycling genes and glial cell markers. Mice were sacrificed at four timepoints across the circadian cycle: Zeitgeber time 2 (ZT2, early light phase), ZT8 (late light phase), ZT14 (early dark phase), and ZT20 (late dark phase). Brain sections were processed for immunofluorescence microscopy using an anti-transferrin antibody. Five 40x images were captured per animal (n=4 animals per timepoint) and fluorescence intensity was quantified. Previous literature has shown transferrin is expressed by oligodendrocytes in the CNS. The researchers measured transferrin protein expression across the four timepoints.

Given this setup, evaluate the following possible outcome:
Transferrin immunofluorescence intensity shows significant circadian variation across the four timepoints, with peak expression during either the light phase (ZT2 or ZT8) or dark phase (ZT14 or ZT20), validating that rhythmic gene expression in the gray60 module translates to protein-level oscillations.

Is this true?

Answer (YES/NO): YES